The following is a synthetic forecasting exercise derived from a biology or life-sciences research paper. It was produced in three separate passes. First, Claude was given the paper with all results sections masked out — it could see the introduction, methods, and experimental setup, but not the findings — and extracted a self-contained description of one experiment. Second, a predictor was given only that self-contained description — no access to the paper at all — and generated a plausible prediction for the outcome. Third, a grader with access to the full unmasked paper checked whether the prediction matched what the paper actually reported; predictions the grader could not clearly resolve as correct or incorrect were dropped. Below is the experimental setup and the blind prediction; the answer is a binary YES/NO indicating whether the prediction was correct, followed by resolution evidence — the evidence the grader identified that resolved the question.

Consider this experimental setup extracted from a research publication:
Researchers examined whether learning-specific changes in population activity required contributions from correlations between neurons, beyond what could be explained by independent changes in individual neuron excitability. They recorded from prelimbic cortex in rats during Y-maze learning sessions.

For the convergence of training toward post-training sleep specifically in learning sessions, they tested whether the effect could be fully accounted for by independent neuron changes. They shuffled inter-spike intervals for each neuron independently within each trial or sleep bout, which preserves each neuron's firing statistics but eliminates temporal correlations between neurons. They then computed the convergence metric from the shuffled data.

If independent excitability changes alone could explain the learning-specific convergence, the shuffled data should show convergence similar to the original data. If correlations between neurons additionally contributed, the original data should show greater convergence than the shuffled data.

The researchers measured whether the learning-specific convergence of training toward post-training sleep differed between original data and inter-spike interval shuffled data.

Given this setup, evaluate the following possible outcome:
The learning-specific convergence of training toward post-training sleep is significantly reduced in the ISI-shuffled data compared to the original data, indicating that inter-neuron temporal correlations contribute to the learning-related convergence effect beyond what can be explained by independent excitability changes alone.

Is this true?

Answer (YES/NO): NO